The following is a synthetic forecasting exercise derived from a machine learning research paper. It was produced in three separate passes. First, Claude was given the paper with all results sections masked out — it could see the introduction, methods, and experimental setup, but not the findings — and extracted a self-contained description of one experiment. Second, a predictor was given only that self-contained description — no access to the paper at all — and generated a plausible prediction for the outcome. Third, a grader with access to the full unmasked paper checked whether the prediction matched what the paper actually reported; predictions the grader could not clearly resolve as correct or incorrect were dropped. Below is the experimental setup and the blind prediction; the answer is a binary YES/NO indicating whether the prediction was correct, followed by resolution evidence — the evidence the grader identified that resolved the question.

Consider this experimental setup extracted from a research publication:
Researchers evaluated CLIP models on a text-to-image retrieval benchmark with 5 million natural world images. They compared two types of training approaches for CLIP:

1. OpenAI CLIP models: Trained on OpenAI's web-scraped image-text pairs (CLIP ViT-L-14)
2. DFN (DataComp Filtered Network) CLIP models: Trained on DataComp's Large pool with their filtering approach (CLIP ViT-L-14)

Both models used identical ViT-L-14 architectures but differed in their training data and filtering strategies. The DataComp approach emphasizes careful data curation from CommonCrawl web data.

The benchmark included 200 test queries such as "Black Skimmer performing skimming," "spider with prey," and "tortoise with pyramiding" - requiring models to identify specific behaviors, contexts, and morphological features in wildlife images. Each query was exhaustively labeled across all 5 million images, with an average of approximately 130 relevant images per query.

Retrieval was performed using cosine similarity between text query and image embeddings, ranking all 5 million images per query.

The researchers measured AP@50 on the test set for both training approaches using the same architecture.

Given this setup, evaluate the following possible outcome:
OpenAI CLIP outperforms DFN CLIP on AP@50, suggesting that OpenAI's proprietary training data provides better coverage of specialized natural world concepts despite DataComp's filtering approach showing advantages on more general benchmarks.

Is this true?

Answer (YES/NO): NO